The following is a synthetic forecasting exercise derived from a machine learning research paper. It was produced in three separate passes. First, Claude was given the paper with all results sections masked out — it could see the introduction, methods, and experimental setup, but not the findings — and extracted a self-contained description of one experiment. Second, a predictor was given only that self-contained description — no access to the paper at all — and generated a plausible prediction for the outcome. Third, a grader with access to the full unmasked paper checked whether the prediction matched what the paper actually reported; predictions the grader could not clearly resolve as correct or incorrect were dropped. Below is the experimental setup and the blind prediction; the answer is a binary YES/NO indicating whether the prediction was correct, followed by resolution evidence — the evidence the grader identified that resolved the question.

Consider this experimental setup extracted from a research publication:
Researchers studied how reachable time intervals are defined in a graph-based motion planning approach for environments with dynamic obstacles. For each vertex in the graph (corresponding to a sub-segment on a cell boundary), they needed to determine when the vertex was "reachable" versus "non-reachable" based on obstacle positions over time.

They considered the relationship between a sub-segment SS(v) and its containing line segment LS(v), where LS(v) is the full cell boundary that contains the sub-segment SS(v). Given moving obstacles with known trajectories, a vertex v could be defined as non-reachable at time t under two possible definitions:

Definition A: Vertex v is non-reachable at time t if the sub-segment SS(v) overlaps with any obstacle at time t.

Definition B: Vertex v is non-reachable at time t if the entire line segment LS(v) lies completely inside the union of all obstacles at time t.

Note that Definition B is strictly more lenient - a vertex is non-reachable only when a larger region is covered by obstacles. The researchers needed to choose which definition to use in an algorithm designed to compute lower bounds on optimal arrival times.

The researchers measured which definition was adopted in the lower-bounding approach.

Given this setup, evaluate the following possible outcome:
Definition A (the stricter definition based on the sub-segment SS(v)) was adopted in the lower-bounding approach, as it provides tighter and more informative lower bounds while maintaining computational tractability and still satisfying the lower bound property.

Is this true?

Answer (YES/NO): NO